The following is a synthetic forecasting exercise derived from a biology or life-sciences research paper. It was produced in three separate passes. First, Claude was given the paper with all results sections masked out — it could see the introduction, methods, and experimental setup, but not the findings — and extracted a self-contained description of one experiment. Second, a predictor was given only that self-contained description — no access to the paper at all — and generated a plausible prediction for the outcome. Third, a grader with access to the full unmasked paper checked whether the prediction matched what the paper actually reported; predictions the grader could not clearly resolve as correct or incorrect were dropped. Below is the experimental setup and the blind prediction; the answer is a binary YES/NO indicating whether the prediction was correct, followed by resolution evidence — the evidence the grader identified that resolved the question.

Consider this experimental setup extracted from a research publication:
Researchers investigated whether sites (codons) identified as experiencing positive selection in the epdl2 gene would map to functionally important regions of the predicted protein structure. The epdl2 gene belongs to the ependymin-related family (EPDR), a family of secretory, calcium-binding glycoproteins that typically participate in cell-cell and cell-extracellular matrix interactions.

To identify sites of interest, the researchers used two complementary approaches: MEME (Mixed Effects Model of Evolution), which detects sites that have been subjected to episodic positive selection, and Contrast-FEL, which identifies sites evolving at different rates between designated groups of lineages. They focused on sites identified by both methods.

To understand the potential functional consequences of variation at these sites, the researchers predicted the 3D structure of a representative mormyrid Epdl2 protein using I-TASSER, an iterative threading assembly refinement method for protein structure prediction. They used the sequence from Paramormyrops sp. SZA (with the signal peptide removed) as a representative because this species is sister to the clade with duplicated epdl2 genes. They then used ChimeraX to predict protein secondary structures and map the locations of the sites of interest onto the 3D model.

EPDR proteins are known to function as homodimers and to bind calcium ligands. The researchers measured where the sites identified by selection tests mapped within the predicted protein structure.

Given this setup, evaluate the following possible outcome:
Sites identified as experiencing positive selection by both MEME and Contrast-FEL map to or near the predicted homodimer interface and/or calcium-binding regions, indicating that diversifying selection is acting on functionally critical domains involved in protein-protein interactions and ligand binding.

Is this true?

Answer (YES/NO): YES